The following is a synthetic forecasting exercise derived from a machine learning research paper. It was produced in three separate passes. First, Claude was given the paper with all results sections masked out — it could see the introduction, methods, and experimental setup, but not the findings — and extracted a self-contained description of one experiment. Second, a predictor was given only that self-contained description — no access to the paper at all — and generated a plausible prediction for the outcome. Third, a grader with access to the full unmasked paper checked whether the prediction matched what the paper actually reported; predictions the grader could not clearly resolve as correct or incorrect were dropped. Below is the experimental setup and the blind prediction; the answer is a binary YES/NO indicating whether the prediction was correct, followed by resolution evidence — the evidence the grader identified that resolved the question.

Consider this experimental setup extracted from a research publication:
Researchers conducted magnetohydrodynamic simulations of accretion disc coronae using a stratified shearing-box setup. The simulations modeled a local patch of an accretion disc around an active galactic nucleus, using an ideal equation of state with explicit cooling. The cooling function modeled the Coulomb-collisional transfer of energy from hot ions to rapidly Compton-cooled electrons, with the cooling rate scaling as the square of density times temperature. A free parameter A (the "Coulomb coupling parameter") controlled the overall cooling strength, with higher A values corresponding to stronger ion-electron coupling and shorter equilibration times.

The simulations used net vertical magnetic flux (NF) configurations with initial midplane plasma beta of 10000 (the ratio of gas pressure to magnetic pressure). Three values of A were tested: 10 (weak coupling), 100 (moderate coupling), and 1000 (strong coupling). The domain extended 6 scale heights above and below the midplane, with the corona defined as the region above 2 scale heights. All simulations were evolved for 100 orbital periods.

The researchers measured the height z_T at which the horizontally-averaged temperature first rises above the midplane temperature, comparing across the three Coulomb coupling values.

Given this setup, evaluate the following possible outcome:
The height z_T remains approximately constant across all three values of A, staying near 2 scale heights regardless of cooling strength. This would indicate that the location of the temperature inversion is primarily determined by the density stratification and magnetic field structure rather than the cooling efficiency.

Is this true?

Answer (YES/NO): NO